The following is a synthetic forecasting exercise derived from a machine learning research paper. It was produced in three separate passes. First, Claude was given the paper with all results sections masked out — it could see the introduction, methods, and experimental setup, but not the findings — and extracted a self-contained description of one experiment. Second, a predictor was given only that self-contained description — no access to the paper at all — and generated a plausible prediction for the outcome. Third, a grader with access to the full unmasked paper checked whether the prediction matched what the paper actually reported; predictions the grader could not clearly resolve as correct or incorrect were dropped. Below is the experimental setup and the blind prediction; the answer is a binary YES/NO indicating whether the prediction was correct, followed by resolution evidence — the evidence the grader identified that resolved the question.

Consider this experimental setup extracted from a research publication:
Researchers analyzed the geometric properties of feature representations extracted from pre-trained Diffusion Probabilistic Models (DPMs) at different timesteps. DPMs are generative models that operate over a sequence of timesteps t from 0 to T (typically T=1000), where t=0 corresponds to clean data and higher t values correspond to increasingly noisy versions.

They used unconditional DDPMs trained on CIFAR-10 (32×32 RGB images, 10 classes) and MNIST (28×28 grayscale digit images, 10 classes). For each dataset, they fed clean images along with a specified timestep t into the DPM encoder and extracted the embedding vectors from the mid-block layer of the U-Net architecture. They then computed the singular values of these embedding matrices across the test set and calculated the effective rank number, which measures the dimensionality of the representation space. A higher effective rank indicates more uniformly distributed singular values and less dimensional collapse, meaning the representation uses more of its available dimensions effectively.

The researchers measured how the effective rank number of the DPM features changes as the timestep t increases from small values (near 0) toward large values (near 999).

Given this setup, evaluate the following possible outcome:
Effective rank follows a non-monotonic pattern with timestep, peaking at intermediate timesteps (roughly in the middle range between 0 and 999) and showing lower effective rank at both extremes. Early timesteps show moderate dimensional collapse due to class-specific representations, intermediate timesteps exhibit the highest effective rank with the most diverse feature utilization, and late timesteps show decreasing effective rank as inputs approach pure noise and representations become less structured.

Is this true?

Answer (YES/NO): NO